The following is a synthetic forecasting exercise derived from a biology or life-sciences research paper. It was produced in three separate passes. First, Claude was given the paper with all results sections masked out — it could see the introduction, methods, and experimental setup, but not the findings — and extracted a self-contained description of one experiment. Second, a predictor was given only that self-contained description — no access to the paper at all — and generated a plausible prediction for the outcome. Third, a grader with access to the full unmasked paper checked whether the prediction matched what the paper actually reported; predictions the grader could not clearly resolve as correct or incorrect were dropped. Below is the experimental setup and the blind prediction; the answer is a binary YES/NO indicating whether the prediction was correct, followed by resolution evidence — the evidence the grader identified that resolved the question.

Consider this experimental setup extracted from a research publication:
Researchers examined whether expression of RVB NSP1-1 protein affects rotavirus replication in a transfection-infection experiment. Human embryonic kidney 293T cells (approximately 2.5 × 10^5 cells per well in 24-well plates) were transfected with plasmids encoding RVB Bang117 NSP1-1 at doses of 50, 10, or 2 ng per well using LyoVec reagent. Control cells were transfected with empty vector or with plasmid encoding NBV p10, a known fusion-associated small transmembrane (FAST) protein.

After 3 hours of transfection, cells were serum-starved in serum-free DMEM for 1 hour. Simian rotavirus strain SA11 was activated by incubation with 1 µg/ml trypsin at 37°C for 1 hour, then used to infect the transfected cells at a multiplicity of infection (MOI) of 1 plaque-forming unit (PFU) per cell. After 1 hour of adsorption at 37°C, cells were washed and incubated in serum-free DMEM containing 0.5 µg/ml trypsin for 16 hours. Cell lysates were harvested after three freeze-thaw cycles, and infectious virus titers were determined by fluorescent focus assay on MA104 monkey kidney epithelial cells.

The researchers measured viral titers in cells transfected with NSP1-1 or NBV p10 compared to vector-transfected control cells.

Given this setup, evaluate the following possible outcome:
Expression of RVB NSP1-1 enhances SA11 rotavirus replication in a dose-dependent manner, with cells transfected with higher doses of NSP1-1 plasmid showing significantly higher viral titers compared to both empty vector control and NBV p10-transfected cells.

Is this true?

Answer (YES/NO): NO